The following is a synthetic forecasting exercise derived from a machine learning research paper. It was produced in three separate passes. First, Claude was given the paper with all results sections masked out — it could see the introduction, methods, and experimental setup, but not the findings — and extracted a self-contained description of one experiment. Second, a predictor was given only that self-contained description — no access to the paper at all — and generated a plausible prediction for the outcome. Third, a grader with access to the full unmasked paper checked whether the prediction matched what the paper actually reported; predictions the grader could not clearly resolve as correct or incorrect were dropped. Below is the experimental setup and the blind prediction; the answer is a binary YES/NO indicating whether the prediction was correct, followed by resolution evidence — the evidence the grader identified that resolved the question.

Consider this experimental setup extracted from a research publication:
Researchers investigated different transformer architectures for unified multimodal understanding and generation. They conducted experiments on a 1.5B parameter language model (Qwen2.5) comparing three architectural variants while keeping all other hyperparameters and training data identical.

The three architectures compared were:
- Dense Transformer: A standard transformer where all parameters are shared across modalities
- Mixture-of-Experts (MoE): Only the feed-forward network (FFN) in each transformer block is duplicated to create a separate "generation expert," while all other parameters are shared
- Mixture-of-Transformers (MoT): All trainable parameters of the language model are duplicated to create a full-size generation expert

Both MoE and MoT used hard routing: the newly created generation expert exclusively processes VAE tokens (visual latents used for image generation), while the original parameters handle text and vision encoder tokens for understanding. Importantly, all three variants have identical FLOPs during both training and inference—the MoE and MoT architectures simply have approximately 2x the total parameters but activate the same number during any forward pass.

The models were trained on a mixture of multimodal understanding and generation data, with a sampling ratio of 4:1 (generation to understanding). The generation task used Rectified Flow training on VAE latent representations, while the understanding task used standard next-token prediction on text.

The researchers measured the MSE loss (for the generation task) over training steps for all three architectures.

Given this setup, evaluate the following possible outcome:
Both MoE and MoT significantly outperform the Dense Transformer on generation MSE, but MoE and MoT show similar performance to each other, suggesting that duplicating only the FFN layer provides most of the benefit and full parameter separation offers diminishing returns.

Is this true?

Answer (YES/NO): NO